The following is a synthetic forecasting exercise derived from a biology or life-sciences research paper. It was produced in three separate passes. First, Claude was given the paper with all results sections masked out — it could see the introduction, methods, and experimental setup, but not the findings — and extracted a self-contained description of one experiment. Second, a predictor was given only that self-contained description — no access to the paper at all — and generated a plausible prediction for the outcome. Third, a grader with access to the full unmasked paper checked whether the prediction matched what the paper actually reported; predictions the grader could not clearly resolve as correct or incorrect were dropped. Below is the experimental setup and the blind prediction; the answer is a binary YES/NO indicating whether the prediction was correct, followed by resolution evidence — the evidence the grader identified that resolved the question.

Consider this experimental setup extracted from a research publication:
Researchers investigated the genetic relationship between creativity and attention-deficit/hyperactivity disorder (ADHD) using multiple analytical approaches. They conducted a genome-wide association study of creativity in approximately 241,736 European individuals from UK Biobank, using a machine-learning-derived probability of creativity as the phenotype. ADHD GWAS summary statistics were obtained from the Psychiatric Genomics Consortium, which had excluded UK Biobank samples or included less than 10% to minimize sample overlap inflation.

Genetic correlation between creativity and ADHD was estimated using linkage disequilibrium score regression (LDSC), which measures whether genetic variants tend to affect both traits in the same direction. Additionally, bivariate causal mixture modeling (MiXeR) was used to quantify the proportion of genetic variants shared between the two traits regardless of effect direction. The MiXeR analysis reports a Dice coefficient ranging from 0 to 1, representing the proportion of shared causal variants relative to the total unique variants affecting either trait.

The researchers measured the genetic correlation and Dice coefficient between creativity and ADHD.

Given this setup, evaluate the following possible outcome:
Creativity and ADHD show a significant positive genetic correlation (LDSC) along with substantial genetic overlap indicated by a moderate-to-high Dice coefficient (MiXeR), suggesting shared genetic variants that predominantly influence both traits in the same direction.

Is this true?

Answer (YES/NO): NO